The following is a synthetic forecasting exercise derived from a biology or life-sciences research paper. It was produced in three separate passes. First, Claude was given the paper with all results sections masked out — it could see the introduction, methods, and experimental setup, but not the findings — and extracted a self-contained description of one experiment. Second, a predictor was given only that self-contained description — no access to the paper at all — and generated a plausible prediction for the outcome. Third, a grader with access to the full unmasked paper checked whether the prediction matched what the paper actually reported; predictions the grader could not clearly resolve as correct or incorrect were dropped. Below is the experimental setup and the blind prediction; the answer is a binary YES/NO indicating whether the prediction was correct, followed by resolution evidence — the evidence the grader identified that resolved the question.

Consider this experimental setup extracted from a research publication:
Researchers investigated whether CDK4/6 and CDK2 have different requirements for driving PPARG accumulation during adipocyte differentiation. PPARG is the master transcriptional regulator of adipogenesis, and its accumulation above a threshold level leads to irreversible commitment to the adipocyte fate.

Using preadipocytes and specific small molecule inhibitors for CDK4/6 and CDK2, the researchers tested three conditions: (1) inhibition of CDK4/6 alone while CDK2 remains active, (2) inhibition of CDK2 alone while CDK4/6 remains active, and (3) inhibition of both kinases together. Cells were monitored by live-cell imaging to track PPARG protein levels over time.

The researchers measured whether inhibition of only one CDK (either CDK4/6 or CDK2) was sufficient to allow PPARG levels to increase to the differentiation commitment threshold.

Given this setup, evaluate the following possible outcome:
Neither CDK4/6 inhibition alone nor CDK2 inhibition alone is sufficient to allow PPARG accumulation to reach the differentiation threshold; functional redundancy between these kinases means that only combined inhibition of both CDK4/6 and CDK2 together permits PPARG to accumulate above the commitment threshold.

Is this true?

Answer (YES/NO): YES